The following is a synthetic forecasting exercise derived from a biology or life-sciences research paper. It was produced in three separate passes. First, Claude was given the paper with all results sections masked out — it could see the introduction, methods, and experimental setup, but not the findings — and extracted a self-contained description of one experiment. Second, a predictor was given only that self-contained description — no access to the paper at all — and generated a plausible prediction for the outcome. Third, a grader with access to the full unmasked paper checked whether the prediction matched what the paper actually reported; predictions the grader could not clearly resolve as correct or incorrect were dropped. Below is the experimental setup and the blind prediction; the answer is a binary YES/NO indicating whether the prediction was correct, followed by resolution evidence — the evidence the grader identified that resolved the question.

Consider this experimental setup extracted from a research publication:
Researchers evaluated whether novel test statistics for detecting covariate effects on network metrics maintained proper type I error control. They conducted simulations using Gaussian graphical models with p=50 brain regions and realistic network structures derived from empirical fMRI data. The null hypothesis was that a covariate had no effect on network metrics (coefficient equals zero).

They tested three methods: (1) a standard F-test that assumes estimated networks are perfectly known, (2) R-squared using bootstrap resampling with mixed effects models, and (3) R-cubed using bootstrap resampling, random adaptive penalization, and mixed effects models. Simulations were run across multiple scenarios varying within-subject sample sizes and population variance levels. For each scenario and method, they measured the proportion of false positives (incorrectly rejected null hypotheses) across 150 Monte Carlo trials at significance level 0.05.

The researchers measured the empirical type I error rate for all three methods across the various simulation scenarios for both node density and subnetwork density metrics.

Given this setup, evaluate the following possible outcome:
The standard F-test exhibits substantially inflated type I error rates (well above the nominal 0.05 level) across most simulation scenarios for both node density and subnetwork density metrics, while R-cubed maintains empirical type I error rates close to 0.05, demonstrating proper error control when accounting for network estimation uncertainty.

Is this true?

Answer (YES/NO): NO